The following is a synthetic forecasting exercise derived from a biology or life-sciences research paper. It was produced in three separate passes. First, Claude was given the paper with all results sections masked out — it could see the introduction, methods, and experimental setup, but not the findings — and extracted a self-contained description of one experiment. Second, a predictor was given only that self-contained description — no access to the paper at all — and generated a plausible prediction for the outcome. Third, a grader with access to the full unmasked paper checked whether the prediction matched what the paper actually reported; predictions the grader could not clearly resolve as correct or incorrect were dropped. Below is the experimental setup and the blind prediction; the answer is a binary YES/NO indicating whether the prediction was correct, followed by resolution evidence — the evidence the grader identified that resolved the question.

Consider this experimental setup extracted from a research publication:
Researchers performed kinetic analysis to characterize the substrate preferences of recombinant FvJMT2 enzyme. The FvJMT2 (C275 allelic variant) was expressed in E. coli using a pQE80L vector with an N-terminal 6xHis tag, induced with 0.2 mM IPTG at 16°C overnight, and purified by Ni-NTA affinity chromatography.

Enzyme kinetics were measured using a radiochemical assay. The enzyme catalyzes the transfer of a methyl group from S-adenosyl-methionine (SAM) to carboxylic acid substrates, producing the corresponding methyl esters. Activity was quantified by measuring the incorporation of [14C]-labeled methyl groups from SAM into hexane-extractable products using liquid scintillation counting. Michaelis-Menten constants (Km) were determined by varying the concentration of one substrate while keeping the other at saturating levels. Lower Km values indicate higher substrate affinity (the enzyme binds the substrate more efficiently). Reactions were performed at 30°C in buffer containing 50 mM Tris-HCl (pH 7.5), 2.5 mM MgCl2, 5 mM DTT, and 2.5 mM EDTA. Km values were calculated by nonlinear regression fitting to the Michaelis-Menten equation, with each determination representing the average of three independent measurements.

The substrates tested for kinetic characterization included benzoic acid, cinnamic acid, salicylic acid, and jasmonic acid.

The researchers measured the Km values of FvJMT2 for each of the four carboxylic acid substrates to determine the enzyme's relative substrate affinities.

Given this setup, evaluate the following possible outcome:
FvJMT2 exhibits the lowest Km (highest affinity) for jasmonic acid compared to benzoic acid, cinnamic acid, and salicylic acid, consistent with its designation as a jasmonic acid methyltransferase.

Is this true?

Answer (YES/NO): YES